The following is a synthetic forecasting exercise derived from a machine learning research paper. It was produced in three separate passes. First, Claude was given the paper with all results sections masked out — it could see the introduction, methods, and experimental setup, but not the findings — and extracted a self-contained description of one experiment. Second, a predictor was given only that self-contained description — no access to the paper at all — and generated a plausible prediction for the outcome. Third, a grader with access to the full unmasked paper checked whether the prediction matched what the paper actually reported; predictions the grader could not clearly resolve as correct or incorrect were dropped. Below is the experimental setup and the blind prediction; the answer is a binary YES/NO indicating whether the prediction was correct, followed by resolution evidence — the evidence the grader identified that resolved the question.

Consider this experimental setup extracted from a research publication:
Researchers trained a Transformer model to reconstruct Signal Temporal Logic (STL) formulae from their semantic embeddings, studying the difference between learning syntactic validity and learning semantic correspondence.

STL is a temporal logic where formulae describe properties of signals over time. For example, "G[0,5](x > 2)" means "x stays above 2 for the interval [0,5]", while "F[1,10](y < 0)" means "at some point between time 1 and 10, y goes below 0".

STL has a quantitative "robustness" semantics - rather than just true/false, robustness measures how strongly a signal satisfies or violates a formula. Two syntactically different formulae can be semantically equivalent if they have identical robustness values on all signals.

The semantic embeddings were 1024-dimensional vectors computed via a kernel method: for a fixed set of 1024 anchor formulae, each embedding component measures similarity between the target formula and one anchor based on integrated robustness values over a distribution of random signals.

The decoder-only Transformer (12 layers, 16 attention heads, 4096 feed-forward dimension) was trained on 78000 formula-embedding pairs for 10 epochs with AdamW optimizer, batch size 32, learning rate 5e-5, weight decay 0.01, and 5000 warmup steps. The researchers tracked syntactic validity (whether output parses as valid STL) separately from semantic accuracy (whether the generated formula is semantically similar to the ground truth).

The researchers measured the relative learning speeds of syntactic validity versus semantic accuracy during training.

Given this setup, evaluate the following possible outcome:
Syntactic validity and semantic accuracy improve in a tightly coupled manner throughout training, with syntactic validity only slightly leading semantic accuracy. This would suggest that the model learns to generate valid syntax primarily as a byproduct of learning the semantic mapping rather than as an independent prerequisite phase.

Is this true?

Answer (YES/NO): NO